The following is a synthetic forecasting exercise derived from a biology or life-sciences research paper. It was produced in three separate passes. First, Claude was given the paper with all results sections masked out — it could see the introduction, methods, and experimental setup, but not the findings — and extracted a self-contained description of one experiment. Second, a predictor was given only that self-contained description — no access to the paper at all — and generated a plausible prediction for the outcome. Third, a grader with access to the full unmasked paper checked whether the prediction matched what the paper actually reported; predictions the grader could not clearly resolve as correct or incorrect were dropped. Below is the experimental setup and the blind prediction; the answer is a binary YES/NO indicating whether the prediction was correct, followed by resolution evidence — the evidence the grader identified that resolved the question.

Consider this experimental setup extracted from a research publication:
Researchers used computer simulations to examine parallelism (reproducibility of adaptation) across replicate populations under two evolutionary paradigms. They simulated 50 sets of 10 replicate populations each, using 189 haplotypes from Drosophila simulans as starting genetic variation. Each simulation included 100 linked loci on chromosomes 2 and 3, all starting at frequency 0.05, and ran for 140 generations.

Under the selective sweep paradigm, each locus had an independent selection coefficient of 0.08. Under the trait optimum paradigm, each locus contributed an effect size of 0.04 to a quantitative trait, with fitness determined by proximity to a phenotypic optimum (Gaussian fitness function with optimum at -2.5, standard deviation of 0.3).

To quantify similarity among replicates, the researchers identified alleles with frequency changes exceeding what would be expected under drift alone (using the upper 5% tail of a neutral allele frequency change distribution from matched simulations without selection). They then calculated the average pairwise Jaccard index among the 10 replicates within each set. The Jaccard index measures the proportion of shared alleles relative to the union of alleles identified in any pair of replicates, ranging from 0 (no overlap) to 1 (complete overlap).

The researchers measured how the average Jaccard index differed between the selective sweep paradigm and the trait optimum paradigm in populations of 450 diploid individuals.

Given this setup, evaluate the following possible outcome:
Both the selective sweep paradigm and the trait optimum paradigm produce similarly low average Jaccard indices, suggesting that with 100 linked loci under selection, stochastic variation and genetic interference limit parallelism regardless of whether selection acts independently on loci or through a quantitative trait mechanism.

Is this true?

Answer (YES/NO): NO